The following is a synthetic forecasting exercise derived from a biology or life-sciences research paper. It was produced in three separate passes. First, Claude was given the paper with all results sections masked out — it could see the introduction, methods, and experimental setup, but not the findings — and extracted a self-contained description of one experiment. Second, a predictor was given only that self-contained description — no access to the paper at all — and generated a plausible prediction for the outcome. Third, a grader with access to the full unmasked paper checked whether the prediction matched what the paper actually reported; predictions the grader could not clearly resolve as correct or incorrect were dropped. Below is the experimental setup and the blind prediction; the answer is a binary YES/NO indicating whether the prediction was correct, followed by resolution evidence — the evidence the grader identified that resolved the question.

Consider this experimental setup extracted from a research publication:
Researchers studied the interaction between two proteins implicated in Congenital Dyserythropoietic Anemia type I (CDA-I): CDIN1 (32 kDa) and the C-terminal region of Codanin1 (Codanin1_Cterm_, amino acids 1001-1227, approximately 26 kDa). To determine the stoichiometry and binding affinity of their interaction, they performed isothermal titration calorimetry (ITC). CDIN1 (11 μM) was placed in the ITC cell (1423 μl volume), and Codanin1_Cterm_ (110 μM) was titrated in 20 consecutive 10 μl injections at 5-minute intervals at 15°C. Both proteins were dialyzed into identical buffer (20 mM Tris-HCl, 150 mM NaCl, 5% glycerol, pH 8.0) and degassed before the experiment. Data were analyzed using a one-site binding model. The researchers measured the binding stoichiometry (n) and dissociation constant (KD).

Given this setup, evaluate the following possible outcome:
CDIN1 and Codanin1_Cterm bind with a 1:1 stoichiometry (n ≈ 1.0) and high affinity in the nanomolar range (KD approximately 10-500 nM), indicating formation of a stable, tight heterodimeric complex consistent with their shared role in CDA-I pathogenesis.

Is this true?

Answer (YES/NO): NO